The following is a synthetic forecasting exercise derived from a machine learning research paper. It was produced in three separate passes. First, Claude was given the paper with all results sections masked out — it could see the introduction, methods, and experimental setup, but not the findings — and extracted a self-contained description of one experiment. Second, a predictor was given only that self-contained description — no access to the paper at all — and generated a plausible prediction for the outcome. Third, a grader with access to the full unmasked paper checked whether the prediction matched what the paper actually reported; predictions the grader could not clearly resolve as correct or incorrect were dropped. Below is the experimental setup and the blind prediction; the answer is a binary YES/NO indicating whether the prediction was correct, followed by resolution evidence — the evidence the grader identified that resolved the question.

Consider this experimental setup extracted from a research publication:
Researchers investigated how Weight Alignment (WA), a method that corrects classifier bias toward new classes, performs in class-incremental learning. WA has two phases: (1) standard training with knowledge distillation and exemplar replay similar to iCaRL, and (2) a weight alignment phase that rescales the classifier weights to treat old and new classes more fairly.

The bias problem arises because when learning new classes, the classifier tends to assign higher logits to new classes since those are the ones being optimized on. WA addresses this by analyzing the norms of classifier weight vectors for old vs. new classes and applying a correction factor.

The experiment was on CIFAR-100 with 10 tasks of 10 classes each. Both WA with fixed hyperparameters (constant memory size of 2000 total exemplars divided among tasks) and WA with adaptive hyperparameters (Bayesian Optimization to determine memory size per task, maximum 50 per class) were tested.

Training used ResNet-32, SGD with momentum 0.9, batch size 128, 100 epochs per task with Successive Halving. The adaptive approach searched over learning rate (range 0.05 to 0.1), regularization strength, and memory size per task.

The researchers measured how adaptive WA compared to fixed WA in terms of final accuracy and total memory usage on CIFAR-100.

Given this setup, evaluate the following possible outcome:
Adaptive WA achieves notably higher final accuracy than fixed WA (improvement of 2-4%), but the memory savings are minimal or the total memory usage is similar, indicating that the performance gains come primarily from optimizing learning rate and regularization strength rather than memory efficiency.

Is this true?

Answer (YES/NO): NO